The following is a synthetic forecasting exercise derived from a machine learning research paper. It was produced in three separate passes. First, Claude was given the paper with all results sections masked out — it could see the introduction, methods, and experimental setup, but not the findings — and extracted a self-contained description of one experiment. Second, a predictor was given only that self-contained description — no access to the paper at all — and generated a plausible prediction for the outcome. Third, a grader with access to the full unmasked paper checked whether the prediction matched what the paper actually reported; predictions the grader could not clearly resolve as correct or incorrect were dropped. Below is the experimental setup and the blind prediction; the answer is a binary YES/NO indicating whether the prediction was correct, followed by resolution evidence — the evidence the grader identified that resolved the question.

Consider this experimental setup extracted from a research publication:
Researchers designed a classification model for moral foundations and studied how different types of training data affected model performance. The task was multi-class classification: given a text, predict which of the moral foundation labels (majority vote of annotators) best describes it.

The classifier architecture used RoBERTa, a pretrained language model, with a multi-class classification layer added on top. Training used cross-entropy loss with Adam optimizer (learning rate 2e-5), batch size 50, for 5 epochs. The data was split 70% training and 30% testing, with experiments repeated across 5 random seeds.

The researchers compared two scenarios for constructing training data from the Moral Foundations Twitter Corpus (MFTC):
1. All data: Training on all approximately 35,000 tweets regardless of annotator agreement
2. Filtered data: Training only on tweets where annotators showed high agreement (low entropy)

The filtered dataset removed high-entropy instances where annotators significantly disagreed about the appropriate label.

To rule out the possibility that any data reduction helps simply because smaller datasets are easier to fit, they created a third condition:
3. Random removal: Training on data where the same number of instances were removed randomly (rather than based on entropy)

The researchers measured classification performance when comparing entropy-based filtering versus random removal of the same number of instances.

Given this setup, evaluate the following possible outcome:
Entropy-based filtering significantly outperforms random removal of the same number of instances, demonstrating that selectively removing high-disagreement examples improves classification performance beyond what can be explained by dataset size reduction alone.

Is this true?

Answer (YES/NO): YES